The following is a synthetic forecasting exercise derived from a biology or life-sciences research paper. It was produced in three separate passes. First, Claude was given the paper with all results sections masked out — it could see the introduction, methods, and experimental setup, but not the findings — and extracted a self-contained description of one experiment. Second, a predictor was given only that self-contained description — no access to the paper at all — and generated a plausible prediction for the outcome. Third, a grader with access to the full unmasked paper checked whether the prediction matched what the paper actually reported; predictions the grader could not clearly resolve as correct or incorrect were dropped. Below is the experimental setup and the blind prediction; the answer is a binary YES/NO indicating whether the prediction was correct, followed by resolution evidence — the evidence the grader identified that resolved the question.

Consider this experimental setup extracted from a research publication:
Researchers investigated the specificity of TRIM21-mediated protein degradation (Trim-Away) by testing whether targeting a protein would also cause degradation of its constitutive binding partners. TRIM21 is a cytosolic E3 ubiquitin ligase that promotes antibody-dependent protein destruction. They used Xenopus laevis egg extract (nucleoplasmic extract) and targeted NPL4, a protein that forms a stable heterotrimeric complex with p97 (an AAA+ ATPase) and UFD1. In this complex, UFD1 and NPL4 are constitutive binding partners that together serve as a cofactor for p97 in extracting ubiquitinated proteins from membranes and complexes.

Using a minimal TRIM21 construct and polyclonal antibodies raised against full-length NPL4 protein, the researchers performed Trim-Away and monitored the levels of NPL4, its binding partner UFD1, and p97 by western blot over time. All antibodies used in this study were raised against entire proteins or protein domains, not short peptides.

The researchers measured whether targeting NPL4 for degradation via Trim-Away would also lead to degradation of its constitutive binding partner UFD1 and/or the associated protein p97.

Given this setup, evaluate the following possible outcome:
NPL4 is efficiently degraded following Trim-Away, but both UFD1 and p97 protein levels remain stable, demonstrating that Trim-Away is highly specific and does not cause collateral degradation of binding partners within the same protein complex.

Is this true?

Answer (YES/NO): NO